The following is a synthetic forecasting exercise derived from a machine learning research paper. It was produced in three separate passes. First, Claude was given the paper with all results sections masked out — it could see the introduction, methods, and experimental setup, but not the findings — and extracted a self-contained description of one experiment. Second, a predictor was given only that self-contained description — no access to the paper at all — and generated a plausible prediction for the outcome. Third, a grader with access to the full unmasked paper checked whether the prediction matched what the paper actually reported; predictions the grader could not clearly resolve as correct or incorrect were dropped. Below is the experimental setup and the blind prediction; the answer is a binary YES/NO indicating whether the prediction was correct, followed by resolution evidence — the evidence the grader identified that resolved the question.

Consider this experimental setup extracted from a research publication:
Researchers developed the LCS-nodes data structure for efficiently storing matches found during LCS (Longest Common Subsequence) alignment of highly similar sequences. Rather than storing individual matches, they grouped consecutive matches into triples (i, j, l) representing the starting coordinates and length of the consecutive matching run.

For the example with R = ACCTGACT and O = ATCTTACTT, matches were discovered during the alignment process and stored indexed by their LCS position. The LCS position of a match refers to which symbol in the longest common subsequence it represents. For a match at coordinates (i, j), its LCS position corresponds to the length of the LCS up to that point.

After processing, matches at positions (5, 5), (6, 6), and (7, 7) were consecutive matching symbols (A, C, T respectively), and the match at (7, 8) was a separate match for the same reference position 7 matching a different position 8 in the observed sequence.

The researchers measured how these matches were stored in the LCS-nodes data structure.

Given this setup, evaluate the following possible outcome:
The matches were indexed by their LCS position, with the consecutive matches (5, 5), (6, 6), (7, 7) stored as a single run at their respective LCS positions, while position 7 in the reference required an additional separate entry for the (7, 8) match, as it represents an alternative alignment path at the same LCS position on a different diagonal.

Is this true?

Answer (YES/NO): NO